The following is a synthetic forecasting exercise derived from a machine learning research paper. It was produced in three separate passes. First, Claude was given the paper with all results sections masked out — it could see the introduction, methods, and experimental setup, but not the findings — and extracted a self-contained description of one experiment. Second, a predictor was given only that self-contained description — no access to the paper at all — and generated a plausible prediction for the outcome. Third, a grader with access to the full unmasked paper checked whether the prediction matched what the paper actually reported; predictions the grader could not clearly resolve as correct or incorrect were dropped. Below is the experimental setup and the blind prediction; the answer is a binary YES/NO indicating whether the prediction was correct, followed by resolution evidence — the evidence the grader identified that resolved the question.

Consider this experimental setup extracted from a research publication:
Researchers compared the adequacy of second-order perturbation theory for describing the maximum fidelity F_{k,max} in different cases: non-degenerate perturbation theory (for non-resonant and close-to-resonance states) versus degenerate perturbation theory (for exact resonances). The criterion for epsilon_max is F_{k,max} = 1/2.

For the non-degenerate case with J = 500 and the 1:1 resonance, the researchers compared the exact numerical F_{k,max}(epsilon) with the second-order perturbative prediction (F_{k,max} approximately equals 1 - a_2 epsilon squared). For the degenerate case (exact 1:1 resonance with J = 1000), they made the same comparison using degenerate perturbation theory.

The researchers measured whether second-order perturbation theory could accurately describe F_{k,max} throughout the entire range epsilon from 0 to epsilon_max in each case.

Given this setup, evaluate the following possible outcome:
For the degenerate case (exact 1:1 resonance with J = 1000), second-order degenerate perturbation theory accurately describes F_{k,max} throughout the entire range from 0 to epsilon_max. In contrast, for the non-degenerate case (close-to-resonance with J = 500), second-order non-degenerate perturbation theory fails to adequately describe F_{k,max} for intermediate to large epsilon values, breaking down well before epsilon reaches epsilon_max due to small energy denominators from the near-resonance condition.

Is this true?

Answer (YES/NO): YES